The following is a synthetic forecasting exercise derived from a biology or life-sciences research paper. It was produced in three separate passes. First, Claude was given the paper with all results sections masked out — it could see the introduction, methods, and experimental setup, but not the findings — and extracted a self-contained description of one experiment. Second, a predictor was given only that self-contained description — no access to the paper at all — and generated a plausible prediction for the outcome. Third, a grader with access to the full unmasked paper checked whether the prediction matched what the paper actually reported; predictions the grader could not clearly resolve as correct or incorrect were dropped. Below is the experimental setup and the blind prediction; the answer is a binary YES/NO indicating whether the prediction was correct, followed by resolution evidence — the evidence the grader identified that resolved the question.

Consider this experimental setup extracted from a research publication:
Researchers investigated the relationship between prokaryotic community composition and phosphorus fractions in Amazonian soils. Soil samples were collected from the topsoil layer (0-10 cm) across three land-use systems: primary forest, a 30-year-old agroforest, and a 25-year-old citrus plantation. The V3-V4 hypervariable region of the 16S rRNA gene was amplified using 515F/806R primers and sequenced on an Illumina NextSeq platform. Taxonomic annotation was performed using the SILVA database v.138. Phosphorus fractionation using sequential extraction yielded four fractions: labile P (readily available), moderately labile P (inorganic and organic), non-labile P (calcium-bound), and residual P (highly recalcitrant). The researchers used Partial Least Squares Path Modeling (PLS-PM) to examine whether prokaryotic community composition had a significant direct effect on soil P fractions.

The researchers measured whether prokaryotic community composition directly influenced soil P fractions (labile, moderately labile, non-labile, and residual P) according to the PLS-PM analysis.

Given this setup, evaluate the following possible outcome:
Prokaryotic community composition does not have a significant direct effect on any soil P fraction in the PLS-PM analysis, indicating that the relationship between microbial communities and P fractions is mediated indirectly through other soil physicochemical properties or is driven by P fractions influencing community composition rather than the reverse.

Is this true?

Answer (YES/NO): NO